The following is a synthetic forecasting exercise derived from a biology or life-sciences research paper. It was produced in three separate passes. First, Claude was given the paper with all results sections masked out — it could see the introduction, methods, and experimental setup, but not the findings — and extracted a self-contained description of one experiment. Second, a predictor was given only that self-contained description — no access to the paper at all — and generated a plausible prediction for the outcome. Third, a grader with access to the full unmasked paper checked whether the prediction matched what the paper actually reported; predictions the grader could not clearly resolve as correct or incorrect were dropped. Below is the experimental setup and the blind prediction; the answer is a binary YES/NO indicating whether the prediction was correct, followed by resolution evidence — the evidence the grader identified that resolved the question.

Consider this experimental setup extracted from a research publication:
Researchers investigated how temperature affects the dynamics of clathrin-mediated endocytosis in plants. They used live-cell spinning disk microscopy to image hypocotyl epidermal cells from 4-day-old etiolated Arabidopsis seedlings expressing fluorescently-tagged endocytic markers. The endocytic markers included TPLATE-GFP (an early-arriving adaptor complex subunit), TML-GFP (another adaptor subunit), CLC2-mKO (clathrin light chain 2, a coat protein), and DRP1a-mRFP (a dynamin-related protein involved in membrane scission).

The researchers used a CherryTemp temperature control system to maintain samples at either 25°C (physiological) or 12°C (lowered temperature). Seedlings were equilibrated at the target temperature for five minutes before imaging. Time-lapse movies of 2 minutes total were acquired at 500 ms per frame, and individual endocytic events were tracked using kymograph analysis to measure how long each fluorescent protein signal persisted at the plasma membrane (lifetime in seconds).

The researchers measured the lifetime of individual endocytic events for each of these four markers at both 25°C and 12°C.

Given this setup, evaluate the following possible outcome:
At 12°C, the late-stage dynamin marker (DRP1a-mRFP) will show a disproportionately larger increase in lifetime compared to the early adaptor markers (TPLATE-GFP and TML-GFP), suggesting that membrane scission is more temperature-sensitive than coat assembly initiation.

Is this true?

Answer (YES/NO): NO